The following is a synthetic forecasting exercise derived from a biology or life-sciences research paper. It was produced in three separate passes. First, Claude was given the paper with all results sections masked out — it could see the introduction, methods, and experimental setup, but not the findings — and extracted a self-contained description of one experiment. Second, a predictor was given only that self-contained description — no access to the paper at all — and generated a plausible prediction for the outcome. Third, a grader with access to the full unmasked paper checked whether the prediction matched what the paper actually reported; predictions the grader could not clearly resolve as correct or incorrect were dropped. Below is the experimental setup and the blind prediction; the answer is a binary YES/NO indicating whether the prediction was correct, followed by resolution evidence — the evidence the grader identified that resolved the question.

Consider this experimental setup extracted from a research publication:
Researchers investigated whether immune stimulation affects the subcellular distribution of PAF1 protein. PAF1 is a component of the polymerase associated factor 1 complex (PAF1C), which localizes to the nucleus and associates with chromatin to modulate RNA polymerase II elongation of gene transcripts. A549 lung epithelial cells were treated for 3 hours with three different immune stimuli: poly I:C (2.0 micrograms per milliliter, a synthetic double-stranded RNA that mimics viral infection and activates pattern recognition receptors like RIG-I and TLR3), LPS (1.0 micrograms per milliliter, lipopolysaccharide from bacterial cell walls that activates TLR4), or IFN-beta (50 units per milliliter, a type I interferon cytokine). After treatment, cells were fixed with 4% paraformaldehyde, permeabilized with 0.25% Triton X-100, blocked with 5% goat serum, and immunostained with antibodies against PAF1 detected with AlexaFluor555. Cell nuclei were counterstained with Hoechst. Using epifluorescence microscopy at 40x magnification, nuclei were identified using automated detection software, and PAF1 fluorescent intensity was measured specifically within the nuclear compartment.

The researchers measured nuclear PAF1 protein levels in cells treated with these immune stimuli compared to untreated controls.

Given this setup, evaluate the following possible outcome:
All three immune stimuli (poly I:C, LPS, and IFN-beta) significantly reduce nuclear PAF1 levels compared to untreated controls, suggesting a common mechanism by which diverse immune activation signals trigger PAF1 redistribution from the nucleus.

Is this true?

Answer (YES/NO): NO